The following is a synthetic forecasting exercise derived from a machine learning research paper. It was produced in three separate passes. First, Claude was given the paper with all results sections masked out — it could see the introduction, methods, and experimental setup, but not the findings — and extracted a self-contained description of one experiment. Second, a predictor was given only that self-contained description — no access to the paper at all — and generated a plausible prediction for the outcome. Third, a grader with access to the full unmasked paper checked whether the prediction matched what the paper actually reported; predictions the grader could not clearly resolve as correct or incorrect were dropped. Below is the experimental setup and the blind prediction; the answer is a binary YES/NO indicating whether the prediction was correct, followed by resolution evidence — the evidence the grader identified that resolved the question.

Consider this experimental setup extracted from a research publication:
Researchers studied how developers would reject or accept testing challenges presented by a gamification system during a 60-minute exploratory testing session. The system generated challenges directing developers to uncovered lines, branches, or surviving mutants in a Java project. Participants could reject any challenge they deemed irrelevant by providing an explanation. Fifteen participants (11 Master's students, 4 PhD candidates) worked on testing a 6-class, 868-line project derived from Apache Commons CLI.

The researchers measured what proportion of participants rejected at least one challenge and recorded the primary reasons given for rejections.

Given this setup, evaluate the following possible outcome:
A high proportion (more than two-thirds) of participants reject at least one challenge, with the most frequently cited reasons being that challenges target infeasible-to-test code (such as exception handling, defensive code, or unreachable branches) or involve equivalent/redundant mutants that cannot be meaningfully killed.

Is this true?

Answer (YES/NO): NO